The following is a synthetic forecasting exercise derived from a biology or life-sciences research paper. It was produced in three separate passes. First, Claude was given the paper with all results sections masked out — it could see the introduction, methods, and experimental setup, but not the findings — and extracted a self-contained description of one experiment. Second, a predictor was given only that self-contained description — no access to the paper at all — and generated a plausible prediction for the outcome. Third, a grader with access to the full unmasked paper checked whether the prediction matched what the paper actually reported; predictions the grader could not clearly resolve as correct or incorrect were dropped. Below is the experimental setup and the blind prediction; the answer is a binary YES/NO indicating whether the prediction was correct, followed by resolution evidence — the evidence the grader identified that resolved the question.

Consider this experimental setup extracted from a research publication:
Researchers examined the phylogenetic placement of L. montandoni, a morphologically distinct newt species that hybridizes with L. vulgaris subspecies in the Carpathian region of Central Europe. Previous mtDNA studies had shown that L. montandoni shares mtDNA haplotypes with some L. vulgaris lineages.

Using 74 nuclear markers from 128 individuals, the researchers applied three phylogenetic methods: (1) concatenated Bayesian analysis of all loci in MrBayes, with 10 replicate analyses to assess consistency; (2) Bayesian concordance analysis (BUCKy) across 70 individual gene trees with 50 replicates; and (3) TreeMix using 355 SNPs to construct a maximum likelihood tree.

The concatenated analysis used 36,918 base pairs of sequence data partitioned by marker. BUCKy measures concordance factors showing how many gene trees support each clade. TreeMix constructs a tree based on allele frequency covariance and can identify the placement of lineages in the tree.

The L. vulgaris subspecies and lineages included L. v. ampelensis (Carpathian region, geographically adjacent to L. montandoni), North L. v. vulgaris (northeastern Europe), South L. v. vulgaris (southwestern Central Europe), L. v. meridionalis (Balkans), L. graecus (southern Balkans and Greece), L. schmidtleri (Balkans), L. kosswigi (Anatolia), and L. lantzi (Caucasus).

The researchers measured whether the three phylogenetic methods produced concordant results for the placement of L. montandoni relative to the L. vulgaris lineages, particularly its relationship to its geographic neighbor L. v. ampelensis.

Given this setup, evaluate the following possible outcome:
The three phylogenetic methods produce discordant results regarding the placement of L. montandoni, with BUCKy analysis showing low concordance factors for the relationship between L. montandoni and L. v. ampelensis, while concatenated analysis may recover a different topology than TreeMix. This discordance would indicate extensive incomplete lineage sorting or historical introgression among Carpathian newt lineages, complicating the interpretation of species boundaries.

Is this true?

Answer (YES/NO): NO